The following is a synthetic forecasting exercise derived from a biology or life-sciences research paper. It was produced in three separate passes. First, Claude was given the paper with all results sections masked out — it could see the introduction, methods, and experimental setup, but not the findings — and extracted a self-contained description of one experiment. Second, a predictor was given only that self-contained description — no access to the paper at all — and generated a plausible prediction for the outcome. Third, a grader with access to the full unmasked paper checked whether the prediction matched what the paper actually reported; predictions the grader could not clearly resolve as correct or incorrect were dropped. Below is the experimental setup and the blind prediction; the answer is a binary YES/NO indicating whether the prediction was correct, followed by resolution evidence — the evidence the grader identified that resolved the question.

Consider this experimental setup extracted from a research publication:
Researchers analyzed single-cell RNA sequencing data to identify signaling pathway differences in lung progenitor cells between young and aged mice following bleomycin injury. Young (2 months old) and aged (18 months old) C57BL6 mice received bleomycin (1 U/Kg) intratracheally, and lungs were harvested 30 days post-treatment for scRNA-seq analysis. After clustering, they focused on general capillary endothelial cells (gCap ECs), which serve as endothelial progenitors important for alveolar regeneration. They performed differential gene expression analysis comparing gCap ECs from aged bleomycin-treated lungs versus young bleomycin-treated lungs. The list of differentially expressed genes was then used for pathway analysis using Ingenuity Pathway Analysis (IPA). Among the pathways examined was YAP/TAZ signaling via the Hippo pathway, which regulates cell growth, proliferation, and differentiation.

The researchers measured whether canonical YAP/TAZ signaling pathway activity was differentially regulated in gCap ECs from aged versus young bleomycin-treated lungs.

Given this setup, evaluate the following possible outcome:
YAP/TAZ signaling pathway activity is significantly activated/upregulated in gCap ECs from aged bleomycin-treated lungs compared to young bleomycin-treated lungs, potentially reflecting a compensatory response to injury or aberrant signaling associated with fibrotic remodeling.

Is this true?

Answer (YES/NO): YES